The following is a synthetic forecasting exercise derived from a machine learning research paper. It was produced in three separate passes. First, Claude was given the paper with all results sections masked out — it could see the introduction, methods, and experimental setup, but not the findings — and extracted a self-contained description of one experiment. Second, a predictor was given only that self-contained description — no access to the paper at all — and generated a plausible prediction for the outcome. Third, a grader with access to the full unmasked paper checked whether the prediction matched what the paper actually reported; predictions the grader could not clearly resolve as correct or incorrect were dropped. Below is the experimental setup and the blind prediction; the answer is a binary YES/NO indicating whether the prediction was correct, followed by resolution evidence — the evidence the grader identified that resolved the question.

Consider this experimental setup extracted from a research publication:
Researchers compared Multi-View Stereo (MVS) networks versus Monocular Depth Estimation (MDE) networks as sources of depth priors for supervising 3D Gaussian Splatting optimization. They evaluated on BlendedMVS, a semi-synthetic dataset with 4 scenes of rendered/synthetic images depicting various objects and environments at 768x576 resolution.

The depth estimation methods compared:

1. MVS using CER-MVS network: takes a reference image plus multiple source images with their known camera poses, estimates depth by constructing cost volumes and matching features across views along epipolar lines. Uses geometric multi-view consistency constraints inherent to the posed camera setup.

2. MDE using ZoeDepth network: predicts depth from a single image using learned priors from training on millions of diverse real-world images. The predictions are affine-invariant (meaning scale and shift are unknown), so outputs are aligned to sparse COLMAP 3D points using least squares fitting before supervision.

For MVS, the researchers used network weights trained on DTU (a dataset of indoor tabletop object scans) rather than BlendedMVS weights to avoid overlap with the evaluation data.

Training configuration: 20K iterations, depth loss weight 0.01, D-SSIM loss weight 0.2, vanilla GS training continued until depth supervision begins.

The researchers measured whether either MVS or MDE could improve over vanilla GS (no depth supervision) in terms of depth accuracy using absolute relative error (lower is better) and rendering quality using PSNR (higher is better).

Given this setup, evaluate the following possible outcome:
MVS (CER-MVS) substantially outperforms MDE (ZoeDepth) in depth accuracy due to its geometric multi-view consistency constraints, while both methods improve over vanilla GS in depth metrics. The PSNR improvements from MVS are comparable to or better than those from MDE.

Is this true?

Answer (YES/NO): NO